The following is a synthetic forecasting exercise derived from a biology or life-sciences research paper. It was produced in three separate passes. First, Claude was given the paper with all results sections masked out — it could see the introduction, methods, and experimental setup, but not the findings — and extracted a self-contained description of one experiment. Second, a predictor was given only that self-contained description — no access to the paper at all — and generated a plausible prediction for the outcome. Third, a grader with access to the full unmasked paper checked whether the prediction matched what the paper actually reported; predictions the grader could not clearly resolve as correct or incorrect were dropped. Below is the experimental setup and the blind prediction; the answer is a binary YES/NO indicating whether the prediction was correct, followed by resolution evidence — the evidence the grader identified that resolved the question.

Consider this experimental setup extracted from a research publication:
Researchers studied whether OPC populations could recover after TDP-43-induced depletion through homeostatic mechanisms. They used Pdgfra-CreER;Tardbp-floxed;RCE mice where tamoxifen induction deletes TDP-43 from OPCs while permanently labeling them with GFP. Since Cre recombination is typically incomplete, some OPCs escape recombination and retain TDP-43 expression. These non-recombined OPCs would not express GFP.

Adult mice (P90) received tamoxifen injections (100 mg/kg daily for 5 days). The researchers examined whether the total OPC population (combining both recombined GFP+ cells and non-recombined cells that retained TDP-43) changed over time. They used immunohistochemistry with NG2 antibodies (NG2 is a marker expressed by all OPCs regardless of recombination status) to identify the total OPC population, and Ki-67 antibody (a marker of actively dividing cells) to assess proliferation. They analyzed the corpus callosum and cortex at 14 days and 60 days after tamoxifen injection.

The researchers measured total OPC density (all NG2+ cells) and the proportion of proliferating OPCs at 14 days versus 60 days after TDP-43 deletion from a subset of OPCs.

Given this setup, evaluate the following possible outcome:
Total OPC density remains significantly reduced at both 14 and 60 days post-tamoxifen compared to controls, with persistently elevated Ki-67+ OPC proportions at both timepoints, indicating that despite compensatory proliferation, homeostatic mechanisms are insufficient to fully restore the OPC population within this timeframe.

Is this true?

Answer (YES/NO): NO